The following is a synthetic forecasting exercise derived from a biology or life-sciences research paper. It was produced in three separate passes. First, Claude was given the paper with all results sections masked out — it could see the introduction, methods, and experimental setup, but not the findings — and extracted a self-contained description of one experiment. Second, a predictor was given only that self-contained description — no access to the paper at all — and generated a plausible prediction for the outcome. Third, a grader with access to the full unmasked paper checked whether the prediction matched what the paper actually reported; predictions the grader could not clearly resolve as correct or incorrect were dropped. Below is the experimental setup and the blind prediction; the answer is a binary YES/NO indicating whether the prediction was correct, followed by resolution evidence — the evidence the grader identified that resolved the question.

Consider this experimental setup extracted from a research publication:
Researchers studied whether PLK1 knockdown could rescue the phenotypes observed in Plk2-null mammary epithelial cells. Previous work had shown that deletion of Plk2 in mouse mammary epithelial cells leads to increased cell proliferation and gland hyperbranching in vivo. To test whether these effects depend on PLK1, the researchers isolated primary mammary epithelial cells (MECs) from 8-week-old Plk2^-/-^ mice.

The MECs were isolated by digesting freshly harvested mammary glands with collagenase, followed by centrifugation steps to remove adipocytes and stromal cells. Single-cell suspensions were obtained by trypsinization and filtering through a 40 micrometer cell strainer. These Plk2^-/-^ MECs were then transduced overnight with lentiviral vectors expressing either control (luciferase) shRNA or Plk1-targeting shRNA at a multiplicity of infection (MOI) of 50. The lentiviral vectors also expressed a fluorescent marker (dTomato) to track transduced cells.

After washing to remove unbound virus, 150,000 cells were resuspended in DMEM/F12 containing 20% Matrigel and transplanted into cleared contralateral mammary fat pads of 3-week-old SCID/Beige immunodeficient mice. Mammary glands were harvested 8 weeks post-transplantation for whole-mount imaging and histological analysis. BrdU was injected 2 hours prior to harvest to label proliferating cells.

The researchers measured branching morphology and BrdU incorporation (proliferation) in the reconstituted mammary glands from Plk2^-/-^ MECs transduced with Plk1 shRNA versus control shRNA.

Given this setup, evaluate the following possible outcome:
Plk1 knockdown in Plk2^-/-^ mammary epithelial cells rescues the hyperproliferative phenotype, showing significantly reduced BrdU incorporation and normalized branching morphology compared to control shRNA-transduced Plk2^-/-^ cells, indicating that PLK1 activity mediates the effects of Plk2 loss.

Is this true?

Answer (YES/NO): YES